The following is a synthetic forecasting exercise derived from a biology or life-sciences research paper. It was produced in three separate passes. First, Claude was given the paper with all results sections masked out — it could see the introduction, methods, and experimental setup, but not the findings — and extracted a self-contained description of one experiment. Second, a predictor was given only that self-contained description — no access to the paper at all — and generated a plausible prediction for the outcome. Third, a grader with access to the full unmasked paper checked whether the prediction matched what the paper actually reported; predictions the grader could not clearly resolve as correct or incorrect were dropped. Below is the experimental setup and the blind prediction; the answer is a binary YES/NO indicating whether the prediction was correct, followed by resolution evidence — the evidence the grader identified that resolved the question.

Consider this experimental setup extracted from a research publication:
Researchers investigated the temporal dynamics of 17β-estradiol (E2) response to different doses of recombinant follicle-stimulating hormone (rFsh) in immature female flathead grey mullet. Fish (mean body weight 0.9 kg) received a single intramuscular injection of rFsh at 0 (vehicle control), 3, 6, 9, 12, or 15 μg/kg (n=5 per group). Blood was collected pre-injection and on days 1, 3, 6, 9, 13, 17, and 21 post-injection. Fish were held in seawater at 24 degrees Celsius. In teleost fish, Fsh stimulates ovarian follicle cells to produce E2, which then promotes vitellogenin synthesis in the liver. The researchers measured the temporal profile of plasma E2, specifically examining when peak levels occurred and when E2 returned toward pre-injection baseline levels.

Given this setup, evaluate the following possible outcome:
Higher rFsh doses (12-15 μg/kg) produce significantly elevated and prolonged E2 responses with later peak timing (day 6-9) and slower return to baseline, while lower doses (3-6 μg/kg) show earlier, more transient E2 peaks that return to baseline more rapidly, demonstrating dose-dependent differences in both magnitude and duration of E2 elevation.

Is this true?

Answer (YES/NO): NO